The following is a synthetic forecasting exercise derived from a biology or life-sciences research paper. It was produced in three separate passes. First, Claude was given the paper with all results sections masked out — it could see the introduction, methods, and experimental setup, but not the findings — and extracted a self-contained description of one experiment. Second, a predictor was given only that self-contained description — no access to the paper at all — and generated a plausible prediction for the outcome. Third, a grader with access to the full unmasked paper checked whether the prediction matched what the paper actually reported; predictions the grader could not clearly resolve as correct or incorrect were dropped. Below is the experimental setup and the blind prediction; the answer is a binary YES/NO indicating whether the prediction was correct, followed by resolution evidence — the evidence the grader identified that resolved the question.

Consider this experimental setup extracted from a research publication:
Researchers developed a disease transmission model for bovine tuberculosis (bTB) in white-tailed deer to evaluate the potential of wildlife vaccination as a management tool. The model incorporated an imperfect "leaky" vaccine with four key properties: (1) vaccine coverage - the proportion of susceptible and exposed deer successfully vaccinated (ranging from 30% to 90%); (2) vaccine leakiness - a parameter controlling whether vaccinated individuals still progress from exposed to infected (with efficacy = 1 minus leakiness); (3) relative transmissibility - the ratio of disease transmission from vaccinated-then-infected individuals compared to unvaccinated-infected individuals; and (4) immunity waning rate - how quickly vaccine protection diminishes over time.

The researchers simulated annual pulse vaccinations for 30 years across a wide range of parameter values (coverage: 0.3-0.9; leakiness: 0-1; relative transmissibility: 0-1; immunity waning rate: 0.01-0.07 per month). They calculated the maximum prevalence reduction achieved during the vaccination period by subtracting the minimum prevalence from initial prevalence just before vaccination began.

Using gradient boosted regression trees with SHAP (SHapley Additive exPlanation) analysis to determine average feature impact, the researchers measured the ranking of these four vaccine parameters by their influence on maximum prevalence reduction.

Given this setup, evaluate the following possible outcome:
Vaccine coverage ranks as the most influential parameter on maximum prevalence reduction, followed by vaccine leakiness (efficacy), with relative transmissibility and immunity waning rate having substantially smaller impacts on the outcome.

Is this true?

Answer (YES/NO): YES